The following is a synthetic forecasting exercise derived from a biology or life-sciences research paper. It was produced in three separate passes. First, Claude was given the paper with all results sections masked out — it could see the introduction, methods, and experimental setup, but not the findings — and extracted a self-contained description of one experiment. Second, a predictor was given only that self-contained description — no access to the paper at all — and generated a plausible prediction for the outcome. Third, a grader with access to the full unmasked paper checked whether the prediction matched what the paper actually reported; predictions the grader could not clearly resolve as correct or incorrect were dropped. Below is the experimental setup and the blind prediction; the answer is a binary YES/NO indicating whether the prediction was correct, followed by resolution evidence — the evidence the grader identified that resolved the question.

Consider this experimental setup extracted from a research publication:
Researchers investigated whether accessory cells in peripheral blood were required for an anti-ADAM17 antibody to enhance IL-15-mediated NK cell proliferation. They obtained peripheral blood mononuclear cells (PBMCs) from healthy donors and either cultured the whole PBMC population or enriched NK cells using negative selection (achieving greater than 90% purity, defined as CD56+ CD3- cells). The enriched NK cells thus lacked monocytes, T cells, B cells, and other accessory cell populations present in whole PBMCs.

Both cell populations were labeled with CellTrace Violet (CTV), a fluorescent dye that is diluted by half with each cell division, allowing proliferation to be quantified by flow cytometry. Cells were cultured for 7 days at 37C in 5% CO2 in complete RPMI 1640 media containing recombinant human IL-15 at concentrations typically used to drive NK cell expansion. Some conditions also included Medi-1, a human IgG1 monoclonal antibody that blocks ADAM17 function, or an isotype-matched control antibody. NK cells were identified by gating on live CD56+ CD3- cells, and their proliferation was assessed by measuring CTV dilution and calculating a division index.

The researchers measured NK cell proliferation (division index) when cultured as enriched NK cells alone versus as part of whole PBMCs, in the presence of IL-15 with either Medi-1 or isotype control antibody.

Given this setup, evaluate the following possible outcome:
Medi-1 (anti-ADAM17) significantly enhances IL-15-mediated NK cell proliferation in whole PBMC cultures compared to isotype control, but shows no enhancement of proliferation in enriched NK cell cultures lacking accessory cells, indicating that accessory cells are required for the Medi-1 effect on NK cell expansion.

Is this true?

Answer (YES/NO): YES